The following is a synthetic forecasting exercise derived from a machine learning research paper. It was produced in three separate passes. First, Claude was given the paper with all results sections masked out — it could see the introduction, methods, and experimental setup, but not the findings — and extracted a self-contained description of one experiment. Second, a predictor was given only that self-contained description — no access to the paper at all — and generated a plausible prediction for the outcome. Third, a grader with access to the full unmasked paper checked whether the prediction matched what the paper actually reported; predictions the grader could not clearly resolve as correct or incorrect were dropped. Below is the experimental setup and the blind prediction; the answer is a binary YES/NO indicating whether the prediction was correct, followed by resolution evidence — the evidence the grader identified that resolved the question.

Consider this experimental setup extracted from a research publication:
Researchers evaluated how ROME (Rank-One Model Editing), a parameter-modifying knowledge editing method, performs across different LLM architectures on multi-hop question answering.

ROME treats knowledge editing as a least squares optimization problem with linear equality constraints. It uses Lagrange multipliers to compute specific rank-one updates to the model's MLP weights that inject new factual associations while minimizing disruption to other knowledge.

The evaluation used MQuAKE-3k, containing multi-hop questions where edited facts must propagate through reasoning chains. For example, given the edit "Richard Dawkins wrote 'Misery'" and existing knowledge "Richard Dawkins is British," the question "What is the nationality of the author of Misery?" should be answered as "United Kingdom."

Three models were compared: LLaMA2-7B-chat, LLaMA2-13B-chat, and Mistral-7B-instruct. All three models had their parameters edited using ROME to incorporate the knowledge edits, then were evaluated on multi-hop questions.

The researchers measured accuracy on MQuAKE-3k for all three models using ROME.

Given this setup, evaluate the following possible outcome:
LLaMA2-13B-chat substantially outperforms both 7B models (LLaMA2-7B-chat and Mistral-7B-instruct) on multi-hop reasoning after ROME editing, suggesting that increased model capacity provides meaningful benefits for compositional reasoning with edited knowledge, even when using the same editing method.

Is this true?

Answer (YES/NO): YES